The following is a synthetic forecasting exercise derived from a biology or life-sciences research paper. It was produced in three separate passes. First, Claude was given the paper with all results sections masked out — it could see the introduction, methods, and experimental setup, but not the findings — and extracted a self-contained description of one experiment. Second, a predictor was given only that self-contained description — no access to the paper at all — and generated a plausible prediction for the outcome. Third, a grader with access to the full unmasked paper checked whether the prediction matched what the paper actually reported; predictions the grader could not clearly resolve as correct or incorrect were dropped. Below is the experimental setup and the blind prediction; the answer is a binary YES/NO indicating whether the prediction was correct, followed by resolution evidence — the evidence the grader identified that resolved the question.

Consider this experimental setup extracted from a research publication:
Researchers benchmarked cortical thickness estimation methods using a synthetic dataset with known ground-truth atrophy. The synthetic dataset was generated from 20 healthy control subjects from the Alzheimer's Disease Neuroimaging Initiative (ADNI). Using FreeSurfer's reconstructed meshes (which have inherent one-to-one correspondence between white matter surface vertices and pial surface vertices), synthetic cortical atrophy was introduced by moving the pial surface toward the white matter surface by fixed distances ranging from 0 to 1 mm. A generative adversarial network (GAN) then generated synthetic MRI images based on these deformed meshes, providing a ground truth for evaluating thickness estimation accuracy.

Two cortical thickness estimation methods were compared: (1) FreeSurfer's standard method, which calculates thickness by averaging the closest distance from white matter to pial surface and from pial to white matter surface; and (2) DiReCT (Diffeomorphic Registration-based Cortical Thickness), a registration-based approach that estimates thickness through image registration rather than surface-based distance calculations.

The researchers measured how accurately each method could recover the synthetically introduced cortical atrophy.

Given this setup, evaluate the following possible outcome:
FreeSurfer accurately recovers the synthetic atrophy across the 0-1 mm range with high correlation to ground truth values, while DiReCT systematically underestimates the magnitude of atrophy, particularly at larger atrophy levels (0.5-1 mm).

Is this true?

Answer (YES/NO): NO